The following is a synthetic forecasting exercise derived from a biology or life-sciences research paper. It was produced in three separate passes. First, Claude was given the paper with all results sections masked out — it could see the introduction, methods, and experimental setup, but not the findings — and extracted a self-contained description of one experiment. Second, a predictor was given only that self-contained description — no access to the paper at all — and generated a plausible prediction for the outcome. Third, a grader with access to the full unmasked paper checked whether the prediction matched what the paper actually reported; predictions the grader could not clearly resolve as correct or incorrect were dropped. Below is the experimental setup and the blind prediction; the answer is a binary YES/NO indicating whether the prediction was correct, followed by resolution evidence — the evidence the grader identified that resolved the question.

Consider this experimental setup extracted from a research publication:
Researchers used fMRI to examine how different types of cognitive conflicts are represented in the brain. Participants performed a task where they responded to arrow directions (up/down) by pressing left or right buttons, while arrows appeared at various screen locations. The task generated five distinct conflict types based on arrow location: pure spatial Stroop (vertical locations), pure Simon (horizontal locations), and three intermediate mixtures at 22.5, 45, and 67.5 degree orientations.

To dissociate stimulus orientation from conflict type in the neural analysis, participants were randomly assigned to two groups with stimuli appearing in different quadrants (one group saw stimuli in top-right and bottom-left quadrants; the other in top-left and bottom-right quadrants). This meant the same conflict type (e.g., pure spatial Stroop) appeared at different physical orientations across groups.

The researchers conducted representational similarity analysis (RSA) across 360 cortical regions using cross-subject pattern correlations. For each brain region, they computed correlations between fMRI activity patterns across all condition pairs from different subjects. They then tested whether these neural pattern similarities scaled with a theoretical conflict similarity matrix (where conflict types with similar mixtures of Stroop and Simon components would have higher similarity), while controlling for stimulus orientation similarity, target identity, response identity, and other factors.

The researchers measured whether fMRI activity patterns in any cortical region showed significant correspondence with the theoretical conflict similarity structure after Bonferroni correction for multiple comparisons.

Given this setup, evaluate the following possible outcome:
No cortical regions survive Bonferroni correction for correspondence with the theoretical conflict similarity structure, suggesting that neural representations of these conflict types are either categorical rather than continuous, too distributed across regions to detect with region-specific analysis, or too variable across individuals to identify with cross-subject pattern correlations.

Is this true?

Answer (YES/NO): NO